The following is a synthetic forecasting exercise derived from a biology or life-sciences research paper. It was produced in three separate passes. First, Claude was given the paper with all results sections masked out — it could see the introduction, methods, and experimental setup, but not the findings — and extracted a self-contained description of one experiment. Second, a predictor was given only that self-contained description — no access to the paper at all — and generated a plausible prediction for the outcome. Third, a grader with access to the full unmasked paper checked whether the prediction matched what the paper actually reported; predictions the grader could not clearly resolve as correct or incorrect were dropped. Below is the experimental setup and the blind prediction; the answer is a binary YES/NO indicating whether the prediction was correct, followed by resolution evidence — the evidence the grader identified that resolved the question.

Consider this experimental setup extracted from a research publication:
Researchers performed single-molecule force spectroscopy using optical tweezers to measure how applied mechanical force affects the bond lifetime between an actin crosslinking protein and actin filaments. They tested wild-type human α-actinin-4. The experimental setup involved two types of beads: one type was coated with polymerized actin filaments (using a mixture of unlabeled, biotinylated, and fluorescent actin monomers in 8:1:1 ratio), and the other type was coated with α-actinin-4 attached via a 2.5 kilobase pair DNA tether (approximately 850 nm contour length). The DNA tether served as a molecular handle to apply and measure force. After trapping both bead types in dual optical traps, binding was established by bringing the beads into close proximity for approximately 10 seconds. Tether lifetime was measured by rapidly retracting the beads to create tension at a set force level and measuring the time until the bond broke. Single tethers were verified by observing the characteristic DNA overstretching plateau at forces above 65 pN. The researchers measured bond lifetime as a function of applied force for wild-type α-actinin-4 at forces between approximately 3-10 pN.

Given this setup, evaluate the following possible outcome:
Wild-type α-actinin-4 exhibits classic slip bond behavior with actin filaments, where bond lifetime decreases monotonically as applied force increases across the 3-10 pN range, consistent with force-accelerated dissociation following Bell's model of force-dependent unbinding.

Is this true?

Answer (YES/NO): NO